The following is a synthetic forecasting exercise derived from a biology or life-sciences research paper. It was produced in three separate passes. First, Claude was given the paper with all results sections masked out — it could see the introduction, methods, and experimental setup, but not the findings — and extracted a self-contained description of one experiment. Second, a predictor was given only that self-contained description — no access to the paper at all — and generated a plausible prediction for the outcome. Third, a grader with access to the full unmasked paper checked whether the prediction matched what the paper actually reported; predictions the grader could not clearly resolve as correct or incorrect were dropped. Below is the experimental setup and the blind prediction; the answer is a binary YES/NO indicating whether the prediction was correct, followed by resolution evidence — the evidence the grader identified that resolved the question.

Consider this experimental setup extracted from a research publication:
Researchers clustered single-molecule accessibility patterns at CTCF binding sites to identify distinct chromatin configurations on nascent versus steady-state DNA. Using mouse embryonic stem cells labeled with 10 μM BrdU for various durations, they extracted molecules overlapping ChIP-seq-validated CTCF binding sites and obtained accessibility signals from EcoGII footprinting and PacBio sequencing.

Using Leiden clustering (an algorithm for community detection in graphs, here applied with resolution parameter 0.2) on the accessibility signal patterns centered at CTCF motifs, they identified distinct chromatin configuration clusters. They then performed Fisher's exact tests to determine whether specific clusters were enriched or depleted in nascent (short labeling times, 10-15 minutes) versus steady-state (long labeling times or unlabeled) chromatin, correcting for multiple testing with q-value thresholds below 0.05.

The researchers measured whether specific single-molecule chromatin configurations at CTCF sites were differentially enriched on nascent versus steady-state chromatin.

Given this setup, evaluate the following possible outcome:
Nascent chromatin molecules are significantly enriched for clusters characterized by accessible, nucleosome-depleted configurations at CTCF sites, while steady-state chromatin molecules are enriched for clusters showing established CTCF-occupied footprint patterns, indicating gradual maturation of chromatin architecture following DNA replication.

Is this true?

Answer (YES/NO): NO